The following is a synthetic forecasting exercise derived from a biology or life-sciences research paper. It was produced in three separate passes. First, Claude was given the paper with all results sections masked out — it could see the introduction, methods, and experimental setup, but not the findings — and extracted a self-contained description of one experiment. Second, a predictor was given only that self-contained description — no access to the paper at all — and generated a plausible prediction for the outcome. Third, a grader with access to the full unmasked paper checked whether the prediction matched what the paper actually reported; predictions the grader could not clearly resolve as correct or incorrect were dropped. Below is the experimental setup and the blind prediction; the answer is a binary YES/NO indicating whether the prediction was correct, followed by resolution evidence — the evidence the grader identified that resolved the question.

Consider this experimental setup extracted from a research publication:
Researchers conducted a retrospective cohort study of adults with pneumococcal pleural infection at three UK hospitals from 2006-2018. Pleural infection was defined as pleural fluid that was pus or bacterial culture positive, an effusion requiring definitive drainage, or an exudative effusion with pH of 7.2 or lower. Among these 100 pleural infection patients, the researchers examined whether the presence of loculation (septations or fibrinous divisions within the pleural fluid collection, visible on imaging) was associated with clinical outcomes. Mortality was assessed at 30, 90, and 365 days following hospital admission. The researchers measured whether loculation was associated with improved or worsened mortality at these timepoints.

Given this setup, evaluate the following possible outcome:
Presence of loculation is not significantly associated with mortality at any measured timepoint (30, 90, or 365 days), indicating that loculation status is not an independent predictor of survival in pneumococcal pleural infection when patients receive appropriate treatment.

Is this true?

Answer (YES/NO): NO